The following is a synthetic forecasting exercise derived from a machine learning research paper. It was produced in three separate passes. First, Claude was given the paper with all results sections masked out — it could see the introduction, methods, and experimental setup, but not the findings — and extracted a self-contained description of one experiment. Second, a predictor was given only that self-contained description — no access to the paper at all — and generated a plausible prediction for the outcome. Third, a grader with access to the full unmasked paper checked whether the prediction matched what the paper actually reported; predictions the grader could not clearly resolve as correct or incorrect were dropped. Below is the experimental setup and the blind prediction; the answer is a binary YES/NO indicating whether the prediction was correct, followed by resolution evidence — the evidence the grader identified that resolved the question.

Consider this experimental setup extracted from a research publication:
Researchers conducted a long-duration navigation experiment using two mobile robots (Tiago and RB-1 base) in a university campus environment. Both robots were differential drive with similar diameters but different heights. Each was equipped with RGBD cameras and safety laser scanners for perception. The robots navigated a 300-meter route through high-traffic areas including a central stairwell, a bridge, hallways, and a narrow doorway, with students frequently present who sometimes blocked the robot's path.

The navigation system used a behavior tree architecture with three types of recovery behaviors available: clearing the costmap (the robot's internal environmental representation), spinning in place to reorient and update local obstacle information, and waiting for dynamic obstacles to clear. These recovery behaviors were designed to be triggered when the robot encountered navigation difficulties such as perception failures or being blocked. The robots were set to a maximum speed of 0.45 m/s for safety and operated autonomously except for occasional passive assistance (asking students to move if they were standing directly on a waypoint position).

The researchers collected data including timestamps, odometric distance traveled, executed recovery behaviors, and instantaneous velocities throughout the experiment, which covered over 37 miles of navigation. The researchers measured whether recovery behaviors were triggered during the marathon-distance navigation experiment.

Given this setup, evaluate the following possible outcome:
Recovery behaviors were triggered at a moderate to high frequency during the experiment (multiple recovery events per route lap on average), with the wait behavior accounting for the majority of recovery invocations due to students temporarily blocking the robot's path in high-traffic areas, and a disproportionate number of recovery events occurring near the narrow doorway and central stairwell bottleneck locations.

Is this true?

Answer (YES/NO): NO